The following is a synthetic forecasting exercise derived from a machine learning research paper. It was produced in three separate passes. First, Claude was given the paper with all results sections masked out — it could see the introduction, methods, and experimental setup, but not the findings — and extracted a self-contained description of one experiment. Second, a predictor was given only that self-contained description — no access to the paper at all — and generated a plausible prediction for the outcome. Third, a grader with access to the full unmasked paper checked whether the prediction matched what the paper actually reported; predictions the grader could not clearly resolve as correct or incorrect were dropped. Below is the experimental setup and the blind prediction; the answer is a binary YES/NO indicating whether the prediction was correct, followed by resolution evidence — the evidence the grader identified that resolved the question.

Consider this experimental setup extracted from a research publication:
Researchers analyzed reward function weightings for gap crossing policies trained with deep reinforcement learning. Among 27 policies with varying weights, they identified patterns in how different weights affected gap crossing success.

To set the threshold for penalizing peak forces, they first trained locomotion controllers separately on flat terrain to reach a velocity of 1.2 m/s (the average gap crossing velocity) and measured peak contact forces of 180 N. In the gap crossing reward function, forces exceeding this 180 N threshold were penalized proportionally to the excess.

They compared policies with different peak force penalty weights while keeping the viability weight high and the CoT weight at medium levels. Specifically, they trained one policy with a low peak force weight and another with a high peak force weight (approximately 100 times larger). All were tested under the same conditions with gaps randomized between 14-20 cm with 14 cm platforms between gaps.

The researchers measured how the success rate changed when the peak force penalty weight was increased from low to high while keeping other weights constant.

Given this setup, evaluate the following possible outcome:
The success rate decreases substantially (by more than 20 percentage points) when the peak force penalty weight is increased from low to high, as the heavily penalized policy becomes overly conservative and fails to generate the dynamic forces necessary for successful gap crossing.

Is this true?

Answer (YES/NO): YES